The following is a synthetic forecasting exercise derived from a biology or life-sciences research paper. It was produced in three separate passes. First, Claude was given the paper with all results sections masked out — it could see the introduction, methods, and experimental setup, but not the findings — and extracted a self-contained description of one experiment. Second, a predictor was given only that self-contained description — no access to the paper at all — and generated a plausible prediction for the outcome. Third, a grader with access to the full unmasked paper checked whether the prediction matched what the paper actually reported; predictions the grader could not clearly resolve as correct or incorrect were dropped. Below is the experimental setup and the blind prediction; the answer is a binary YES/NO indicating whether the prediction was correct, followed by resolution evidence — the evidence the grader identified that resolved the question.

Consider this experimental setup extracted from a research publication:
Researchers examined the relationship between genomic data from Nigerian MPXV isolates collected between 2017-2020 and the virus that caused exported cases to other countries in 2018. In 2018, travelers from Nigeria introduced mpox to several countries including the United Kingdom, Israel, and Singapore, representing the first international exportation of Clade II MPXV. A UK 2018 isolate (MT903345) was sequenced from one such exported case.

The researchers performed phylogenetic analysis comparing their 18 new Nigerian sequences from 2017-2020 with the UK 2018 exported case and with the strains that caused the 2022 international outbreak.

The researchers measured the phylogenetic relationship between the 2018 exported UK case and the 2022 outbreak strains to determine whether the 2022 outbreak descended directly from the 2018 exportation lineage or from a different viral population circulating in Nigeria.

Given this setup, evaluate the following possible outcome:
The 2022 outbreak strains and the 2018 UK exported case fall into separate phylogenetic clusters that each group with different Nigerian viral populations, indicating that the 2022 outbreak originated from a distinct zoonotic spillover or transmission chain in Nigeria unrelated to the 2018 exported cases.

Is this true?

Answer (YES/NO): YES